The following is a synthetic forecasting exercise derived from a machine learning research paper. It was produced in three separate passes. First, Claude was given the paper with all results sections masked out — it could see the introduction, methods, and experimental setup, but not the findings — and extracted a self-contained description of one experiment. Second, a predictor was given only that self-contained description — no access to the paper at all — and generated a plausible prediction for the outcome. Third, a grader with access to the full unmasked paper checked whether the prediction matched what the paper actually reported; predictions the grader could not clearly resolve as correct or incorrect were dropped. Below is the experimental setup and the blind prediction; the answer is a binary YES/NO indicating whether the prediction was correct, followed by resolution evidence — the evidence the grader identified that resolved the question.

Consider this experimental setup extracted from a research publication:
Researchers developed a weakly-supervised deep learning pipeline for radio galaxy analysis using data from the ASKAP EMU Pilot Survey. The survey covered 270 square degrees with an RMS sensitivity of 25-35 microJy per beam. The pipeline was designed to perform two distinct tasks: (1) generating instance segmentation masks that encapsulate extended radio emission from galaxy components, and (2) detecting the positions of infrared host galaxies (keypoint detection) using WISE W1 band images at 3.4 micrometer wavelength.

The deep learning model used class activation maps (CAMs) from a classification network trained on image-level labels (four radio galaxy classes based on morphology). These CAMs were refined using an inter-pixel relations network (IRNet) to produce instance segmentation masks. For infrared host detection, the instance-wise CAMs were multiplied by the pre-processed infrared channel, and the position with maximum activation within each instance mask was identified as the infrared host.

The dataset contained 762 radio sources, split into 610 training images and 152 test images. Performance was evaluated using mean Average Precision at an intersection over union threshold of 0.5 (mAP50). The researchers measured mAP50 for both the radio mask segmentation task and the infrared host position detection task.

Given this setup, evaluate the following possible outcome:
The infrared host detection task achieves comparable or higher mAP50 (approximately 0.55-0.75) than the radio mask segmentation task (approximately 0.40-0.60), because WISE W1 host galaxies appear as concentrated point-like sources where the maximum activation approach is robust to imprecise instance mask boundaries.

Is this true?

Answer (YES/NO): NO